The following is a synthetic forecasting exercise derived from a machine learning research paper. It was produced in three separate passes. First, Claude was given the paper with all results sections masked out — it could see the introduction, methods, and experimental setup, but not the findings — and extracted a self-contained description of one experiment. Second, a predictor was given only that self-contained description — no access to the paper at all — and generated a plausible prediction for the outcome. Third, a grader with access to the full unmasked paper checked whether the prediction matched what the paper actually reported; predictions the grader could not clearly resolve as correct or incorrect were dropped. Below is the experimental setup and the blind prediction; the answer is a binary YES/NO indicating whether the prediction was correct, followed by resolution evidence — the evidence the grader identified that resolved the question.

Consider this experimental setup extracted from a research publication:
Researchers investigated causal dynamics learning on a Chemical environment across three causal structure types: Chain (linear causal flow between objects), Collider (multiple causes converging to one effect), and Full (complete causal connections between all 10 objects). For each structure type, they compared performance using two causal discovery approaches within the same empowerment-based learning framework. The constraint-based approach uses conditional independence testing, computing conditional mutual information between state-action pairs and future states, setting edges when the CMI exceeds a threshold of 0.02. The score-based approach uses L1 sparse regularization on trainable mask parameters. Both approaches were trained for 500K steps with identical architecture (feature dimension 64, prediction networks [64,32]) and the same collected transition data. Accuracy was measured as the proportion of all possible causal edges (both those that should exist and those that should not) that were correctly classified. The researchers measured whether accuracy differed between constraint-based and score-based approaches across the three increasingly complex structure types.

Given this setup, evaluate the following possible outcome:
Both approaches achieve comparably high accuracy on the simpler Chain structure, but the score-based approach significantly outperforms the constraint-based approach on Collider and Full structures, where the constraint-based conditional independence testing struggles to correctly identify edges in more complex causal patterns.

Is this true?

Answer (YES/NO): NO